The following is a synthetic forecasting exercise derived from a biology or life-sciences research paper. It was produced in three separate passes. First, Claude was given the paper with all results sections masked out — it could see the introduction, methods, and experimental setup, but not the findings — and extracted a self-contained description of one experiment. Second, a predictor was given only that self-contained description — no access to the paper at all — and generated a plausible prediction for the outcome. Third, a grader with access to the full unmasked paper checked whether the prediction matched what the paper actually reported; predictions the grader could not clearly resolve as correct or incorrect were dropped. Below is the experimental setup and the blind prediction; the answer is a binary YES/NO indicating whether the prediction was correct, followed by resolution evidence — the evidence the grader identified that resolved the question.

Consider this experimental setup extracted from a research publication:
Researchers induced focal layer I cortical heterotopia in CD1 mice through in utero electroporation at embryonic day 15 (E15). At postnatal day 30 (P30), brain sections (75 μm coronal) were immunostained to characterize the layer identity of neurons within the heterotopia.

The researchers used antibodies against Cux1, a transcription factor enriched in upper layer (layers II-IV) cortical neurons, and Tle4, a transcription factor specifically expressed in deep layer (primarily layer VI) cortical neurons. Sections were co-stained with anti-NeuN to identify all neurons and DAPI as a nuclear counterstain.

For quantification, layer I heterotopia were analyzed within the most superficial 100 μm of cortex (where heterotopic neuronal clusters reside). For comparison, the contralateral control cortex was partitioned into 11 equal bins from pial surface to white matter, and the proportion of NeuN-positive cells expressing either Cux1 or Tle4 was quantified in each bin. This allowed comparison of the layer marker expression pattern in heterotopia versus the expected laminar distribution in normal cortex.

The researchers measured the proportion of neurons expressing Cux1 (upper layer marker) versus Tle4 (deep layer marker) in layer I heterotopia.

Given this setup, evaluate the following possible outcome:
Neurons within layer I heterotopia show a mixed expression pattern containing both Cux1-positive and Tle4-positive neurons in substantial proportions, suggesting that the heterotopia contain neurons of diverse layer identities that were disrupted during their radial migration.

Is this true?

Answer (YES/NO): YES